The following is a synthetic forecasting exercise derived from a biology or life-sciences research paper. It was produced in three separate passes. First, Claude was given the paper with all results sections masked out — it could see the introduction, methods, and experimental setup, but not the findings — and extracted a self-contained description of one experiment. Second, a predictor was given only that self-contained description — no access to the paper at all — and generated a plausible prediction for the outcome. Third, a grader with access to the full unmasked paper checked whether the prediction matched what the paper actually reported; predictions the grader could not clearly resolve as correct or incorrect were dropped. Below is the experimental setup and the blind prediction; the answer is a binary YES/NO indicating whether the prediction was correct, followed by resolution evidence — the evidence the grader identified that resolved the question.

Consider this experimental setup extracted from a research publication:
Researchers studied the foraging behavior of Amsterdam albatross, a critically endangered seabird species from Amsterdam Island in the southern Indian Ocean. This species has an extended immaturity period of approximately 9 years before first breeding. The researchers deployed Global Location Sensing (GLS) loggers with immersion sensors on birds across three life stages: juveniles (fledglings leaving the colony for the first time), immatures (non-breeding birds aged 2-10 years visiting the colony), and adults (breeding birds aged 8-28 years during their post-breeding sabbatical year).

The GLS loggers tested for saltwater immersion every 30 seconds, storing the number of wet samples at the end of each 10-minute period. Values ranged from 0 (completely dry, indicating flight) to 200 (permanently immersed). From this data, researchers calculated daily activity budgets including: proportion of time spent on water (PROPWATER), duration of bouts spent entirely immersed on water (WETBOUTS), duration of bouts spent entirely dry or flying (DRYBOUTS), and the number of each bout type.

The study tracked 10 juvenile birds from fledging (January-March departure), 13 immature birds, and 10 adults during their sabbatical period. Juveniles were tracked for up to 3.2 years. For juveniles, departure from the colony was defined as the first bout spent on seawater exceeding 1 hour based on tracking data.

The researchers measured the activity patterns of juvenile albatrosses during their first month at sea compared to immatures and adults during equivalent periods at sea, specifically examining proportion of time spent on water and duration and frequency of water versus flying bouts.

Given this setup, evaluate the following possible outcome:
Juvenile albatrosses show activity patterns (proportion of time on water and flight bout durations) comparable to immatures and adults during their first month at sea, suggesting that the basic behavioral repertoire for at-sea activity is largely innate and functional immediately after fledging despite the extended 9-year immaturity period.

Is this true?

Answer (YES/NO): NO